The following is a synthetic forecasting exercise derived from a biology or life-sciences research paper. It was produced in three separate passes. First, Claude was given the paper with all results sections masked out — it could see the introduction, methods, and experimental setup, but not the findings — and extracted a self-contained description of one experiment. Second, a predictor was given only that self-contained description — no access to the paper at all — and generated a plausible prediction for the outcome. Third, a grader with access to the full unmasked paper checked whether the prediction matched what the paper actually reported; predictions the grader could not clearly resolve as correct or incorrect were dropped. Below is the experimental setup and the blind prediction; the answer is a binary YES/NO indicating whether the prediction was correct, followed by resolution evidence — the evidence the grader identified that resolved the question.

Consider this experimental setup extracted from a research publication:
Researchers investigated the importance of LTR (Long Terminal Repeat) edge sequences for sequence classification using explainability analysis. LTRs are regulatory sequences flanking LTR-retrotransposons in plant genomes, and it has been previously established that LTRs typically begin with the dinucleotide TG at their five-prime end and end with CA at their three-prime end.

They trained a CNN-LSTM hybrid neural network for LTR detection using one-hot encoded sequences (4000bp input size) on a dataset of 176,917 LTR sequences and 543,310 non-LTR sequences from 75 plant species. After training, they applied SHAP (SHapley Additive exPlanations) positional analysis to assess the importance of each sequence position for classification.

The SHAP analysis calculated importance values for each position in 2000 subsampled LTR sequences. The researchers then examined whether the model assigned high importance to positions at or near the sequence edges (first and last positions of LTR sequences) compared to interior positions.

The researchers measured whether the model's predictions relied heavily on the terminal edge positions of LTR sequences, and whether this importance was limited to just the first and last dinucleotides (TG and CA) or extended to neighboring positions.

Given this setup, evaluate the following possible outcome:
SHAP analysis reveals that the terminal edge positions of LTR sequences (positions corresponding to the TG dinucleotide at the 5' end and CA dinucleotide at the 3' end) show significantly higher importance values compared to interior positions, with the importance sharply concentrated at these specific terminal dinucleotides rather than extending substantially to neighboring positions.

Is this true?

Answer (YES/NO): NO